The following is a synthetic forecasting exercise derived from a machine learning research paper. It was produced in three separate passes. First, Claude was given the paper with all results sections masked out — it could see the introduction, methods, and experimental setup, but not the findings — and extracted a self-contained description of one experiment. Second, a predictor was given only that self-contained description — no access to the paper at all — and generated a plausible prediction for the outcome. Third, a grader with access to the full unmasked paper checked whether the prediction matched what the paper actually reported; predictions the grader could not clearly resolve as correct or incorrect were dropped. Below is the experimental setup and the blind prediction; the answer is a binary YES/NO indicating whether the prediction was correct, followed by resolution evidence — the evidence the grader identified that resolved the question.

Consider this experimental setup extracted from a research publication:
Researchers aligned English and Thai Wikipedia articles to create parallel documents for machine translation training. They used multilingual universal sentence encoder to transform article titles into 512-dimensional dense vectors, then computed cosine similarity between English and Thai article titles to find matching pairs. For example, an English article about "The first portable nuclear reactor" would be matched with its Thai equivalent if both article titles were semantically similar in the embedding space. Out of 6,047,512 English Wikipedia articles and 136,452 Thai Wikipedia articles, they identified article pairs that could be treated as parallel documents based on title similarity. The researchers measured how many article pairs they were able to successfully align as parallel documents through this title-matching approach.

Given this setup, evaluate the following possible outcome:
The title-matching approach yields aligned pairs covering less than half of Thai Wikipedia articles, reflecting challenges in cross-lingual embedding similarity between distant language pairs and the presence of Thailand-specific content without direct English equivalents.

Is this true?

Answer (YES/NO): YES